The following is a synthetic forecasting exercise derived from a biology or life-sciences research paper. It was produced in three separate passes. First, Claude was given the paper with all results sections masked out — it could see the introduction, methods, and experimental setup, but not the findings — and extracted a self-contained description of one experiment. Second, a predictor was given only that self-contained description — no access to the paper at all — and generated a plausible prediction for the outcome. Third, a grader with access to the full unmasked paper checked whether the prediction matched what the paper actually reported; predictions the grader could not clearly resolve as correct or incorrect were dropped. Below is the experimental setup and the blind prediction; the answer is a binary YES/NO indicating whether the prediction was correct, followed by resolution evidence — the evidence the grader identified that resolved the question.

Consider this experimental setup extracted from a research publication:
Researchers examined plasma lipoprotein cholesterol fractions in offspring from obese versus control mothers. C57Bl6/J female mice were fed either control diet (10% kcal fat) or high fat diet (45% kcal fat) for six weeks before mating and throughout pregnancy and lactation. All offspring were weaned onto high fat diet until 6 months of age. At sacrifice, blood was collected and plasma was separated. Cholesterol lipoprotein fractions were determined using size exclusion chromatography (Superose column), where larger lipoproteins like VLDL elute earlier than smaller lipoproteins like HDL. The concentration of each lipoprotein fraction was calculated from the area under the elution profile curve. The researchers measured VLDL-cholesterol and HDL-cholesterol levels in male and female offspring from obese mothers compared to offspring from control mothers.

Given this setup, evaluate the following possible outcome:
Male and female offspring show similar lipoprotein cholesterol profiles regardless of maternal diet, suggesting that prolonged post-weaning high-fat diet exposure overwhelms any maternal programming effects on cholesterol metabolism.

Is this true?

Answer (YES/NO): NO